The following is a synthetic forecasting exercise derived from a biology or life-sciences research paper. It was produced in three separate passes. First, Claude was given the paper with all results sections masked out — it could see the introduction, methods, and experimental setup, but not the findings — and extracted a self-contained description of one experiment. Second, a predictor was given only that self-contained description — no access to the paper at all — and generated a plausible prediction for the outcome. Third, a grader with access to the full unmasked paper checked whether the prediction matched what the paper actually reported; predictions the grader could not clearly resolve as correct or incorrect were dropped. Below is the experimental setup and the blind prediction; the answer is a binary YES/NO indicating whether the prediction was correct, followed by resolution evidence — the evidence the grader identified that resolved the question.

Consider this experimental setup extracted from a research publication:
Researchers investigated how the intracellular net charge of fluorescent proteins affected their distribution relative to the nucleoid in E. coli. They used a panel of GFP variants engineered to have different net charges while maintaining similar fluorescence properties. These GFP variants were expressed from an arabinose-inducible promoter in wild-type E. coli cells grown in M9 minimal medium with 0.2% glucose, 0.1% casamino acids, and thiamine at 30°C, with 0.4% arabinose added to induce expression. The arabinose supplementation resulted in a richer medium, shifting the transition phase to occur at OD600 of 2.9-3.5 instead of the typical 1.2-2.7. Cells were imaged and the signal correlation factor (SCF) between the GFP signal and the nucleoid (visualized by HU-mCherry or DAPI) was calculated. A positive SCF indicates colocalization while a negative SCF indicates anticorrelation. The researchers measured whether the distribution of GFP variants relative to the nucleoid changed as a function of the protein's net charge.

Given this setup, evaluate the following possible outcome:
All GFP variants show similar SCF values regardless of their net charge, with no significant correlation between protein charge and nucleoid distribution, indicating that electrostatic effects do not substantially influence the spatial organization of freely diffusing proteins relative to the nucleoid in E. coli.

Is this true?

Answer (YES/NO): YES